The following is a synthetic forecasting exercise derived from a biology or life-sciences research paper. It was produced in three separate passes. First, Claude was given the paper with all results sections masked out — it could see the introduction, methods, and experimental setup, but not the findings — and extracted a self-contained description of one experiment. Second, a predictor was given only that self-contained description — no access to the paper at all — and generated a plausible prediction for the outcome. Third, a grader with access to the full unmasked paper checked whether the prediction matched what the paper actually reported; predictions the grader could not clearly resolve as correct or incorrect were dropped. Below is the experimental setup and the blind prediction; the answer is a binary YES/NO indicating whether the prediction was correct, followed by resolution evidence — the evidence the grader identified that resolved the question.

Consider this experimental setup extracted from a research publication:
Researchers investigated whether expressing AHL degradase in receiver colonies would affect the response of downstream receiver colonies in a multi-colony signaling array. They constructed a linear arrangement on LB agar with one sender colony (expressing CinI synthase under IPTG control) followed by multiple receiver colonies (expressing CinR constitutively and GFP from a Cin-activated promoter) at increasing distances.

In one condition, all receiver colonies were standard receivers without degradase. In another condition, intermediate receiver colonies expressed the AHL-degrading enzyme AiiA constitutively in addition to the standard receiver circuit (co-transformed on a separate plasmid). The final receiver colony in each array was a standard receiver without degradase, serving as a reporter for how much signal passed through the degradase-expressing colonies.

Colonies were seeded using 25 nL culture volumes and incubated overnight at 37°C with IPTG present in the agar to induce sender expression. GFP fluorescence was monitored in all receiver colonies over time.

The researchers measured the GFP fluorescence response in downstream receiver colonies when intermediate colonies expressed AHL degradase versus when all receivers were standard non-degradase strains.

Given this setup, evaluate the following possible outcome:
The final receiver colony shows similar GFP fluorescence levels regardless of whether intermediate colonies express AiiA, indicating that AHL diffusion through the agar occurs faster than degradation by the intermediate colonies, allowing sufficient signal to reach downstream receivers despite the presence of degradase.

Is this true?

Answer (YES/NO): NO